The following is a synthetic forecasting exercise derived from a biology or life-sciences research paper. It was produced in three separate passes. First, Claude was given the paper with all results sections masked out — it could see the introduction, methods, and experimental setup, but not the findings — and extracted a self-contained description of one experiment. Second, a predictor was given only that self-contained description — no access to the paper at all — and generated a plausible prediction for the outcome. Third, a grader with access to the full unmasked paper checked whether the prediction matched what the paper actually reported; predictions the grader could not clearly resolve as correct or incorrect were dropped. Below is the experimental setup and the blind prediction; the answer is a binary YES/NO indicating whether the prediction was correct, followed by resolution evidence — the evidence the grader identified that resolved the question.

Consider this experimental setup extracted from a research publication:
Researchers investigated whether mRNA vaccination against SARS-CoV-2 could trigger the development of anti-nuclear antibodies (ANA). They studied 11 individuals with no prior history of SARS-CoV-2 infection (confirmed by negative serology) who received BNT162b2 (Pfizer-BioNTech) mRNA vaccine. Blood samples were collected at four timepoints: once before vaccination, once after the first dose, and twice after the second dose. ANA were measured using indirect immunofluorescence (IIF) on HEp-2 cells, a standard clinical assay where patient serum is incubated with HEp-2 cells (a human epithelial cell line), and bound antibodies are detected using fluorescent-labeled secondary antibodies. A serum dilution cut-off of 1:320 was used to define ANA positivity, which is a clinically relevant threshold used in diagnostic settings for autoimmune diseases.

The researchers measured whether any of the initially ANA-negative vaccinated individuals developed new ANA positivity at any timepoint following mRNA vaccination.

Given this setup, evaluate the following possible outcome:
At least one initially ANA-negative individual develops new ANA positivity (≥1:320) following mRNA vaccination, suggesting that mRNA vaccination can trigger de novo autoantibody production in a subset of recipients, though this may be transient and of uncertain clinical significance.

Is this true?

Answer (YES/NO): YES